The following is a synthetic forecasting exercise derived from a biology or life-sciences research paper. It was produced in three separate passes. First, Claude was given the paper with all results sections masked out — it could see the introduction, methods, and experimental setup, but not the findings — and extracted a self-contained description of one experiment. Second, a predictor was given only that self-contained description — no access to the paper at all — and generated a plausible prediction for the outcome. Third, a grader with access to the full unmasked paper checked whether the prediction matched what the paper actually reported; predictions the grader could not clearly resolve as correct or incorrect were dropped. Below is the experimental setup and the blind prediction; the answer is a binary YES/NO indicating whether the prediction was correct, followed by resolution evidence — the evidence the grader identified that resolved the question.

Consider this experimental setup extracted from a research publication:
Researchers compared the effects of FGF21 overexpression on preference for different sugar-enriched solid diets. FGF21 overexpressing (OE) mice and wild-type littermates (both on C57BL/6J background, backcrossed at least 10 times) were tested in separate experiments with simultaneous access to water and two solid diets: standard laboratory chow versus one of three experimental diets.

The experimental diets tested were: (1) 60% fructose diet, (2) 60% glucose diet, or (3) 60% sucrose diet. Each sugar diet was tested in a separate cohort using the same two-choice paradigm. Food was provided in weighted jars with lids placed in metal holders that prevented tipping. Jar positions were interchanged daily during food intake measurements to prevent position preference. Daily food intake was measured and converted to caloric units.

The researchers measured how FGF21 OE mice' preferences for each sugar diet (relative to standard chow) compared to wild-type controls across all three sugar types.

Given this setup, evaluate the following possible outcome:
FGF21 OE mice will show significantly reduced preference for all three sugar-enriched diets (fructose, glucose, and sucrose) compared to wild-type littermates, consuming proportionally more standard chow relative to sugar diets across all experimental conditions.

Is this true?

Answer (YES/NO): NO